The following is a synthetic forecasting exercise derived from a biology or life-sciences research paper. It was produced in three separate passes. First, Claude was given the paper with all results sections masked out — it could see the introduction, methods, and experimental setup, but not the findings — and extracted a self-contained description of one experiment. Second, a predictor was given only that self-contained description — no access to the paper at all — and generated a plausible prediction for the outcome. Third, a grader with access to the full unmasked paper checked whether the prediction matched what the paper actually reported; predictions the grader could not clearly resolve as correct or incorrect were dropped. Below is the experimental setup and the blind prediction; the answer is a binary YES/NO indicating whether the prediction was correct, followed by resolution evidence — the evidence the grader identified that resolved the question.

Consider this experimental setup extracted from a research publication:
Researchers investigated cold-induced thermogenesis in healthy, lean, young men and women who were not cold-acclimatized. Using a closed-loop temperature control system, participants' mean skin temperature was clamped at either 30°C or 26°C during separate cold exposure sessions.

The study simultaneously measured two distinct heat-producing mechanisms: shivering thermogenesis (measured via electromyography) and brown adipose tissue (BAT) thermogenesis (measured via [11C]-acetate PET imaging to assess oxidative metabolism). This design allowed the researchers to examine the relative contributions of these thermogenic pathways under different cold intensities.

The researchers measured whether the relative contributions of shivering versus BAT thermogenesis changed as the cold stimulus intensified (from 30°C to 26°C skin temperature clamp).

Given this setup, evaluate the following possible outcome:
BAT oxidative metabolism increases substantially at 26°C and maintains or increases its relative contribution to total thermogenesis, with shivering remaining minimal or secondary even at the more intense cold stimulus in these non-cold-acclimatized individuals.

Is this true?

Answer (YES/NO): NO